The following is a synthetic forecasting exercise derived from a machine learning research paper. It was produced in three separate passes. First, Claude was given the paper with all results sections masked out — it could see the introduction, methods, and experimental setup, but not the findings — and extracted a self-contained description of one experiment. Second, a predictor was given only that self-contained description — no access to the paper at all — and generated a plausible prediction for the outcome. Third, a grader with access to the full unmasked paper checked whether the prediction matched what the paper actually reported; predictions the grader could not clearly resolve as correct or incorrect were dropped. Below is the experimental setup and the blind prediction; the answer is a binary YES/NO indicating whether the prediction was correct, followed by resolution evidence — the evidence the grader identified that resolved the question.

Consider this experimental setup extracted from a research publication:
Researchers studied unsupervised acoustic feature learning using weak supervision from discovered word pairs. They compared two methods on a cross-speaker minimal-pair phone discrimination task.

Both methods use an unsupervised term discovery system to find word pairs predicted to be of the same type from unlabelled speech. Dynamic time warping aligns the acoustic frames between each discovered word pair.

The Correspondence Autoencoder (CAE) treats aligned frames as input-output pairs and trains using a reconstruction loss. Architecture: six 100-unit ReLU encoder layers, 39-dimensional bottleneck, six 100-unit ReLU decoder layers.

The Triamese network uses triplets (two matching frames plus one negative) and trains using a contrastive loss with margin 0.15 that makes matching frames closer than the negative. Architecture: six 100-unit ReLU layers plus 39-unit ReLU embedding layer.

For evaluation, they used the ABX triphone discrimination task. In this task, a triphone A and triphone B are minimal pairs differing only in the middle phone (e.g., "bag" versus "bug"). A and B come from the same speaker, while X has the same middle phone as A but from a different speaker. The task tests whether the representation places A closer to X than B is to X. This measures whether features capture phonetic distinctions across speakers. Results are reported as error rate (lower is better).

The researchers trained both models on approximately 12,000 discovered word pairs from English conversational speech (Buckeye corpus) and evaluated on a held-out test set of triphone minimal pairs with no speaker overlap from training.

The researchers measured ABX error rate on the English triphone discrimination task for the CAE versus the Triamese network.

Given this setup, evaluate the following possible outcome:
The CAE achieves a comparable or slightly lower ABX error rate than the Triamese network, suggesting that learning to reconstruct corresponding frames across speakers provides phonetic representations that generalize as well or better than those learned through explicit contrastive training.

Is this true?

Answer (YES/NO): YES